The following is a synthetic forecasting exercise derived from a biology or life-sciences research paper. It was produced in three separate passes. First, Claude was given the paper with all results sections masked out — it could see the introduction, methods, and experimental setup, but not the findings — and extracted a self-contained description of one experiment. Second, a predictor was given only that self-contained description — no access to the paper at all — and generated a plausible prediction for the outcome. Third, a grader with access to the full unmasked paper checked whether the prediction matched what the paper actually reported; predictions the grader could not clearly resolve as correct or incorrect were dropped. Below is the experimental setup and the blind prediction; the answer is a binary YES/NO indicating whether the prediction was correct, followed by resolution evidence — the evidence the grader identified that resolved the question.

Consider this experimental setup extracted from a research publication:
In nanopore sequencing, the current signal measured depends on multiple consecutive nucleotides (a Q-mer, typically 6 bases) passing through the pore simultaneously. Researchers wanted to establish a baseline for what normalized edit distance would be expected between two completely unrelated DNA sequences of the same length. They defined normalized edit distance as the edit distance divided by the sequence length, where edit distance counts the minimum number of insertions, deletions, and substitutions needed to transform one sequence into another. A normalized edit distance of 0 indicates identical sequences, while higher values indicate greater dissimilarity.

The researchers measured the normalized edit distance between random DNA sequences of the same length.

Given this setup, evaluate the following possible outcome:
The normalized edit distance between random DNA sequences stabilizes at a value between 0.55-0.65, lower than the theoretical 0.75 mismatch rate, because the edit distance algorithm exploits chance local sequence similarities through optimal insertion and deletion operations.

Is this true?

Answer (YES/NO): NO